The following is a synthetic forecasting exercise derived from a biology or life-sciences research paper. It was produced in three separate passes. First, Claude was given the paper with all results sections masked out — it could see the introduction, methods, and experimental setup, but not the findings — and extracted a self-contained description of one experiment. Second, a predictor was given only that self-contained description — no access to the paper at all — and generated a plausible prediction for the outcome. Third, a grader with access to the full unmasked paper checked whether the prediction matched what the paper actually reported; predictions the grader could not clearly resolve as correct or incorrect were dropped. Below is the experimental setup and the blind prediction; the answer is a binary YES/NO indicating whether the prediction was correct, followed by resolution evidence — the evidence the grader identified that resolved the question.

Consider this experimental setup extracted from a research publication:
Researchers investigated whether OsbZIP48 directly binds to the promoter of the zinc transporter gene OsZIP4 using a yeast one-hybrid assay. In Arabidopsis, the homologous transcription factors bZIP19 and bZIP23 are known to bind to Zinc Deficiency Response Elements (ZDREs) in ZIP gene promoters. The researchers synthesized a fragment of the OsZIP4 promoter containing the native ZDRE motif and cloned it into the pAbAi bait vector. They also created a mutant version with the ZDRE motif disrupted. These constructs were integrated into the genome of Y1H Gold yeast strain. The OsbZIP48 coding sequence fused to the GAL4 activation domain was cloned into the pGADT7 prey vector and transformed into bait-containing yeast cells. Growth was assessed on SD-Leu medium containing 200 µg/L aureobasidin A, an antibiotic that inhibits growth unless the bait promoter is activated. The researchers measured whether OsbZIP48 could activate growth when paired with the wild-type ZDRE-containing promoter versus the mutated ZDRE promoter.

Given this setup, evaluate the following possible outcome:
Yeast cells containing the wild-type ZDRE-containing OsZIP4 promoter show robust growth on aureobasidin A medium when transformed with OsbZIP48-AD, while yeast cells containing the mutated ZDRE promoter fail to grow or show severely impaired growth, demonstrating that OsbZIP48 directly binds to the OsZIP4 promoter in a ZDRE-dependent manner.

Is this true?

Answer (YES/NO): YES